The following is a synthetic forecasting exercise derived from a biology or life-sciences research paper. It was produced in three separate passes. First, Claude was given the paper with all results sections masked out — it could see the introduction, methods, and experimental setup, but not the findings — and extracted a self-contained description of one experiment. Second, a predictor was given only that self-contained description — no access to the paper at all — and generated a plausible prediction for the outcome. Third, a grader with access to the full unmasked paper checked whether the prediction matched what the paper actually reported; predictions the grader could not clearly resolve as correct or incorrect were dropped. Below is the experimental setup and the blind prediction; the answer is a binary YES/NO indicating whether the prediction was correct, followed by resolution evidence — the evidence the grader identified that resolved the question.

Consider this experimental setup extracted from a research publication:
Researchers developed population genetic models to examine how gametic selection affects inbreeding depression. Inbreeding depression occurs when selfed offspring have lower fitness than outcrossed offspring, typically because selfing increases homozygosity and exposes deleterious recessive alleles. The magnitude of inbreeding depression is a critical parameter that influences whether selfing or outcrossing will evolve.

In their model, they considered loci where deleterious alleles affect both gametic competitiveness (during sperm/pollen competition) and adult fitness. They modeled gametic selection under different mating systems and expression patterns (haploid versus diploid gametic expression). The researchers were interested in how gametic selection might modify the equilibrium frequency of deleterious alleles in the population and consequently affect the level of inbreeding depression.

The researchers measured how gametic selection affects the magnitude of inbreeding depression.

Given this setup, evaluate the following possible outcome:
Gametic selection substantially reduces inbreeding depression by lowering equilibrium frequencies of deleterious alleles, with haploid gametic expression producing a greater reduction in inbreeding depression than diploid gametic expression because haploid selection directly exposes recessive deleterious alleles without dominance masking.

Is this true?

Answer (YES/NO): YES